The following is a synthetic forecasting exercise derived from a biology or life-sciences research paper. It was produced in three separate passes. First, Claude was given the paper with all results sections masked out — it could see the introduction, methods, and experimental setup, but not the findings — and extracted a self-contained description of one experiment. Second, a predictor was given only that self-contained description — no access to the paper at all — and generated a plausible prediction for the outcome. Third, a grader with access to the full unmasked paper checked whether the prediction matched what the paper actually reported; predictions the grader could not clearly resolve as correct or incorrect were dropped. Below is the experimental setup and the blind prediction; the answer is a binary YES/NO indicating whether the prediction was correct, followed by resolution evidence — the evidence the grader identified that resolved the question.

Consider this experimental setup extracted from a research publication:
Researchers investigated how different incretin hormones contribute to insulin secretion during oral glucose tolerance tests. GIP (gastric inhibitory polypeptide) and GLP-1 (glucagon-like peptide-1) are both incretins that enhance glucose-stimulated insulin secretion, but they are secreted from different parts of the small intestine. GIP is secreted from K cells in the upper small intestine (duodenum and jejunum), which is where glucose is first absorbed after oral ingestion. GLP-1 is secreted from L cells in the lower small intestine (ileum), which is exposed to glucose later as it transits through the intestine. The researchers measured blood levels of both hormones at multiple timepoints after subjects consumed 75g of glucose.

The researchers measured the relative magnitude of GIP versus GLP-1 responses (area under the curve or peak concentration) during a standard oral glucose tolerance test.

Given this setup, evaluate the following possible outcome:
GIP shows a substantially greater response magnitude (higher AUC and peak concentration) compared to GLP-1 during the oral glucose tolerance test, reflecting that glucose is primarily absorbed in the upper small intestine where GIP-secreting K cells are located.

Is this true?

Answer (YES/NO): YES